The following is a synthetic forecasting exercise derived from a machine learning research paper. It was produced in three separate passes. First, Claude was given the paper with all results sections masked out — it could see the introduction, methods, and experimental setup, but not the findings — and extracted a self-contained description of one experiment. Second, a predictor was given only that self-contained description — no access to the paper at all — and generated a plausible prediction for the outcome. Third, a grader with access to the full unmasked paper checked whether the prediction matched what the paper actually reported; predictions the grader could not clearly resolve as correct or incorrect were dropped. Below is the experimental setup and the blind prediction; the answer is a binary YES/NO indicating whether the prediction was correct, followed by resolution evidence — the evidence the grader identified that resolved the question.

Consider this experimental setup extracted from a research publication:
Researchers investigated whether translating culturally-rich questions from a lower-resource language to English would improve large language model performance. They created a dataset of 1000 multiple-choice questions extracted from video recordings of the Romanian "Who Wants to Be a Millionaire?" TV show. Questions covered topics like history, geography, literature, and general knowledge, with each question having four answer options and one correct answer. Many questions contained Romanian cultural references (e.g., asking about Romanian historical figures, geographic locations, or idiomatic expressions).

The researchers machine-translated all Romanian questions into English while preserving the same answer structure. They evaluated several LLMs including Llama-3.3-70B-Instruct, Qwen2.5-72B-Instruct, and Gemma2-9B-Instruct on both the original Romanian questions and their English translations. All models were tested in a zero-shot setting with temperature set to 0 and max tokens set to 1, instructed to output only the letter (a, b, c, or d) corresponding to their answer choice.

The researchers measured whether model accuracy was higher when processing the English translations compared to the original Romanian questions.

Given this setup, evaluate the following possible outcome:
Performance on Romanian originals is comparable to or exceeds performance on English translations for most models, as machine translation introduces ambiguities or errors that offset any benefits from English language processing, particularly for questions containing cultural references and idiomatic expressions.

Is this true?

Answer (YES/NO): YES